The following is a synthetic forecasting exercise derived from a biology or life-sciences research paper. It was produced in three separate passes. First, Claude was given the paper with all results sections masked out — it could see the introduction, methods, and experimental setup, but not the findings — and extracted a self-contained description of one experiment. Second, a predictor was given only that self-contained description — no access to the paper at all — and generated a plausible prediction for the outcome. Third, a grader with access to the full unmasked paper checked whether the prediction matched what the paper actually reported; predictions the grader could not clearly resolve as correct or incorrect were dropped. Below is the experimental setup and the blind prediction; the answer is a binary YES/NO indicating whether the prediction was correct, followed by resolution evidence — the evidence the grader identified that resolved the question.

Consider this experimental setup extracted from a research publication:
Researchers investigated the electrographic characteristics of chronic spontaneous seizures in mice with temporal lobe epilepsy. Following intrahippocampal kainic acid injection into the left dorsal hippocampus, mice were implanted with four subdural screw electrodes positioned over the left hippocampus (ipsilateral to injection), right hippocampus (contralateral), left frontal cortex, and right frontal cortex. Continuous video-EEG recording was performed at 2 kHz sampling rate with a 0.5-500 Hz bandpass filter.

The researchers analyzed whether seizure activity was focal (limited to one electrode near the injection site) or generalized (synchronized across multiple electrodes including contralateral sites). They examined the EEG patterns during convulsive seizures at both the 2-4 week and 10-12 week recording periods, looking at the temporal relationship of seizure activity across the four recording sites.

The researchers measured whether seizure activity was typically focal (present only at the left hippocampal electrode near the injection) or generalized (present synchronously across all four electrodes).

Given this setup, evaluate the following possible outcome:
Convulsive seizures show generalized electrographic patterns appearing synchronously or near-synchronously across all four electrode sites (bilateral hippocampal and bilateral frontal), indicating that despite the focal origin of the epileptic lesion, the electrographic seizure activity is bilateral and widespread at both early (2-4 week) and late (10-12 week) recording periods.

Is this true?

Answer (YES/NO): YES